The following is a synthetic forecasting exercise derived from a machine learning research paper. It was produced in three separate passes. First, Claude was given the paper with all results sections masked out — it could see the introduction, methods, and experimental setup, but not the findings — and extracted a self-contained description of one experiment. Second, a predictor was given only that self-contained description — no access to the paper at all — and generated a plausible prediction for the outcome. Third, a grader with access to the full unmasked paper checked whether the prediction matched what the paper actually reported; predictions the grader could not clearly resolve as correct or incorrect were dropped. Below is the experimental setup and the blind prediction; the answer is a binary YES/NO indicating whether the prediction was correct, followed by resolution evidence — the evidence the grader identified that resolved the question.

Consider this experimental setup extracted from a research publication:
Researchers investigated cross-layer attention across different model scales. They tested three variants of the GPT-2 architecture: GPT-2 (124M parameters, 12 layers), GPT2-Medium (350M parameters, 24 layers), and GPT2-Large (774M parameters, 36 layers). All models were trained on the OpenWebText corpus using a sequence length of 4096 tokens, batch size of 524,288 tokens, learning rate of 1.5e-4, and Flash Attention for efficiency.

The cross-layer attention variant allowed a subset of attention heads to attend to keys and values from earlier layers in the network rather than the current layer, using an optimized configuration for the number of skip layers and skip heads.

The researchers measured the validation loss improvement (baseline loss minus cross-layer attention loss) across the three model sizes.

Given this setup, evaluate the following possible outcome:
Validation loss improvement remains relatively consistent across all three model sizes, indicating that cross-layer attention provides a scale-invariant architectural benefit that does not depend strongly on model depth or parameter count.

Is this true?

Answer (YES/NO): NO